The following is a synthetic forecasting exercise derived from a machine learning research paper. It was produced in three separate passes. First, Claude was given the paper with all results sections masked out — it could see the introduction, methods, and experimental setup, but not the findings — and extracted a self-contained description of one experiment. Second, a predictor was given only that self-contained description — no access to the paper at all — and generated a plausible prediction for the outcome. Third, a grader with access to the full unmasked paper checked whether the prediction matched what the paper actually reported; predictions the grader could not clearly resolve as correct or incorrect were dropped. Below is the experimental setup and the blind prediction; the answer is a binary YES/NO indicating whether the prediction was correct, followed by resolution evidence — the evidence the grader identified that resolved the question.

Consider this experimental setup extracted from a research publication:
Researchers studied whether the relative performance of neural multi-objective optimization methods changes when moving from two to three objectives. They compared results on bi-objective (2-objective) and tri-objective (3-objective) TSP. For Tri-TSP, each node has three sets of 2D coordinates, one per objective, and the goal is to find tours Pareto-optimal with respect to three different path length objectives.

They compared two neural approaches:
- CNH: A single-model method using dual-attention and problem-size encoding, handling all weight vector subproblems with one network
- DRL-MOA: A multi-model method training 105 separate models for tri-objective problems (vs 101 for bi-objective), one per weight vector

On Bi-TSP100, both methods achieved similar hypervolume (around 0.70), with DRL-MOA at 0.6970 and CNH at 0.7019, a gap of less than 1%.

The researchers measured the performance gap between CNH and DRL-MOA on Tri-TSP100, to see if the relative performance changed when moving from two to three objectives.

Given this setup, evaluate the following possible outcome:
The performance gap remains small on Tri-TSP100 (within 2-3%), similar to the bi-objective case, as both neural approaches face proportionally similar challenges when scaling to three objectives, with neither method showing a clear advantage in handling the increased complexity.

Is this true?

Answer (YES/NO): NO